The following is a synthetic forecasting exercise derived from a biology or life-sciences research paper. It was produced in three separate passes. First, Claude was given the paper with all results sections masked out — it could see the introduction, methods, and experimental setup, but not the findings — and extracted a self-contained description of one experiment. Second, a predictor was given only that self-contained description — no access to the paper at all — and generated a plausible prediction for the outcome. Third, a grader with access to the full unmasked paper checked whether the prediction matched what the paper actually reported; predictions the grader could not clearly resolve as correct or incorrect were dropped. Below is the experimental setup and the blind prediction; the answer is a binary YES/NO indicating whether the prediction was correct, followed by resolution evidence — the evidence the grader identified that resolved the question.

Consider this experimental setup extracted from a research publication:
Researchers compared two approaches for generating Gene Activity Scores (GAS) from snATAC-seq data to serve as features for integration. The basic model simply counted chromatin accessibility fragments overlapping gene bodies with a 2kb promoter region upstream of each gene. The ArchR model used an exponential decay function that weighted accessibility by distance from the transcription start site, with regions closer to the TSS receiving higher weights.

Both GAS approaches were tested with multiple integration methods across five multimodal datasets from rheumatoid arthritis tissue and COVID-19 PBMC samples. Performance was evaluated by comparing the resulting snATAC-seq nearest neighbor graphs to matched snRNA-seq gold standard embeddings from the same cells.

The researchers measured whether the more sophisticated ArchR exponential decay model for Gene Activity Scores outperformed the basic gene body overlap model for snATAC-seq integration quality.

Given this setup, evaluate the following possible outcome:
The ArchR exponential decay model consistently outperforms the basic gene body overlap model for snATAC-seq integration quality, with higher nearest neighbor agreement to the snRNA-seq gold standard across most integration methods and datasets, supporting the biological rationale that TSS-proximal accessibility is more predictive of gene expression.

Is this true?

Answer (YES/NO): NO